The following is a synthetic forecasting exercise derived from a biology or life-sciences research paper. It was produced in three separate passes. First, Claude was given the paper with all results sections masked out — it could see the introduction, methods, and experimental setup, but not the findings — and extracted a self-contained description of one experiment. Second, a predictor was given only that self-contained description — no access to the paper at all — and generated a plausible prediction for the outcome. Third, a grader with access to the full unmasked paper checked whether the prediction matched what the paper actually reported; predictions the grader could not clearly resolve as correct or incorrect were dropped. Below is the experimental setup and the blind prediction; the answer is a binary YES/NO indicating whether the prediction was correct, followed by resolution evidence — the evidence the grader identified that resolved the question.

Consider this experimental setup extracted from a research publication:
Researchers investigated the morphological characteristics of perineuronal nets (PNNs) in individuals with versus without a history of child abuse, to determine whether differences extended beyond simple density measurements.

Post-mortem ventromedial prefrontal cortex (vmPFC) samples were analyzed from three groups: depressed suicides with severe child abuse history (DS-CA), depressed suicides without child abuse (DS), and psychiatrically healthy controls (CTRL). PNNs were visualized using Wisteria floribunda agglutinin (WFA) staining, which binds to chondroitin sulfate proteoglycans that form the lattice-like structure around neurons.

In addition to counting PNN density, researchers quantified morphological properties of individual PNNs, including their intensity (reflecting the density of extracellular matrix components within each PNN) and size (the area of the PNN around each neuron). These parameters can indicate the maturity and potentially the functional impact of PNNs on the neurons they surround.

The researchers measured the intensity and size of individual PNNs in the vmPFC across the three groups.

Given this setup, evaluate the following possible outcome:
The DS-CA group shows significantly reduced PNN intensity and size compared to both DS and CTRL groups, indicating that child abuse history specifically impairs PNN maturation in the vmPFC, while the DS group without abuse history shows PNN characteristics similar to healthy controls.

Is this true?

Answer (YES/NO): NO